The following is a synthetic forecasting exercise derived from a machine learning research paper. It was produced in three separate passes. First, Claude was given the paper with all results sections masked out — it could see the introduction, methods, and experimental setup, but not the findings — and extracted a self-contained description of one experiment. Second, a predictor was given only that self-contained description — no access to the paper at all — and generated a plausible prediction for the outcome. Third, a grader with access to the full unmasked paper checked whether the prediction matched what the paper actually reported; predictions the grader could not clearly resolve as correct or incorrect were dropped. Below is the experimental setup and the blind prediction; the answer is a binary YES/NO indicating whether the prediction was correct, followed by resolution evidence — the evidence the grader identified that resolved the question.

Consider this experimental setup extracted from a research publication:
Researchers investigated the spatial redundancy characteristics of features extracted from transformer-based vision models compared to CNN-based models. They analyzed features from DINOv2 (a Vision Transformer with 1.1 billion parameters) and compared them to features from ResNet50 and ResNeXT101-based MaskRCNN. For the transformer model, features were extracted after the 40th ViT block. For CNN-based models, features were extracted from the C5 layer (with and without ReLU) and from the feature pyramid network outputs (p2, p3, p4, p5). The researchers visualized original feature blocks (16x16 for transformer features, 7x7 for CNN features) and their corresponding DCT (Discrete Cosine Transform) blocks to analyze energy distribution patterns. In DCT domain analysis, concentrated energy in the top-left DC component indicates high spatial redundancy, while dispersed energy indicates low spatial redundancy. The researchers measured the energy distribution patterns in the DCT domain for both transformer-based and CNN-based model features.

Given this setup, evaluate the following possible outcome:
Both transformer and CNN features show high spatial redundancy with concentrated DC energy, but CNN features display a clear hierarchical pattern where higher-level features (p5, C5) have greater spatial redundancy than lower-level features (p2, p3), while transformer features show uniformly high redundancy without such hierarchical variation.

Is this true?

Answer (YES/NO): NO